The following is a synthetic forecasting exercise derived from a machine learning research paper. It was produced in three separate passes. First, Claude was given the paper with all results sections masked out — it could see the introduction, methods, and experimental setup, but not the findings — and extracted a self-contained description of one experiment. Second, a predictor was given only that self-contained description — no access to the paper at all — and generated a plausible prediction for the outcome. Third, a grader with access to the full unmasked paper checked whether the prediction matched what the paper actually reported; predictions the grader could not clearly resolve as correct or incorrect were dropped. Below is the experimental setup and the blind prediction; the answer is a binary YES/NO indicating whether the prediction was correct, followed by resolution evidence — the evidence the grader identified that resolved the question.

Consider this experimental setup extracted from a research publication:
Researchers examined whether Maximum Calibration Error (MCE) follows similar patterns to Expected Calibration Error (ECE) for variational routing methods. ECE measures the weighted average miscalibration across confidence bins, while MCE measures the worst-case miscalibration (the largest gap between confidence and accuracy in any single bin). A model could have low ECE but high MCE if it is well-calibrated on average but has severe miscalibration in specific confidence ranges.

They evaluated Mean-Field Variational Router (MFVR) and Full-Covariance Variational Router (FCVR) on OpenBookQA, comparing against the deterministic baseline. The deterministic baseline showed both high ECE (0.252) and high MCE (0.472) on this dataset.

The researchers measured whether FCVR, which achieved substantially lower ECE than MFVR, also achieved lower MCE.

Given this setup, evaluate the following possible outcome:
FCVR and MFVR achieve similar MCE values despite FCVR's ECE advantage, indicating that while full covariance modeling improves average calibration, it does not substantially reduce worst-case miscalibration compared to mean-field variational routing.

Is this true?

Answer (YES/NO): NO